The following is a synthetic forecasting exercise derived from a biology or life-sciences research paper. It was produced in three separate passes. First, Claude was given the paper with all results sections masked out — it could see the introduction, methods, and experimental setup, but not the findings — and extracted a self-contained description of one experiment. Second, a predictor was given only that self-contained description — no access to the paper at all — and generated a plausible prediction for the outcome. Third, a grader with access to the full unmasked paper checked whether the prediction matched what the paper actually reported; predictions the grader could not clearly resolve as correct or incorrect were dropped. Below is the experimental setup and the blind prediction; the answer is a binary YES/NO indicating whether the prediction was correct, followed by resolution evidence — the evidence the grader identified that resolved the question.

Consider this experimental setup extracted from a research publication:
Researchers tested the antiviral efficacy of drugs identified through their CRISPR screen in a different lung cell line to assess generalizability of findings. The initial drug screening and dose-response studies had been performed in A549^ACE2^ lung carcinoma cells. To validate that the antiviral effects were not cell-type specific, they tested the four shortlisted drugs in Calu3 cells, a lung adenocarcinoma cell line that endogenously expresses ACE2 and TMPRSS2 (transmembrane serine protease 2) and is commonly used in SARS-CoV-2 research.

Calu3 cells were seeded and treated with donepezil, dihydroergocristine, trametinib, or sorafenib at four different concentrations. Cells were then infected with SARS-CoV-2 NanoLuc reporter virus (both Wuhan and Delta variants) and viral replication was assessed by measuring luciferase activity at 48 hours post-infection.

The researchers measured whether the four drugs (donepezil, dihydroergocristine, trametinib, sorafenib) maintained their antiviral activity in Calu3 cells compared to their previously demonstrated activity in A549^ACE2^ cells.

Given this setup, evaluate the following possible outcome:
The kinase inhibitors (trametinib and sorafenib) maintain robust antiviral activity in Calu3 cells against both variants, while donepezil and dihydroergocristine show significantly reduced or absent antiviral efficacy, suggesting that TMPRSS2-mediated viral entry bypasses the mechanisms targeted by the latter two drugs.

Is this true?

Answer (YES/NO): NO